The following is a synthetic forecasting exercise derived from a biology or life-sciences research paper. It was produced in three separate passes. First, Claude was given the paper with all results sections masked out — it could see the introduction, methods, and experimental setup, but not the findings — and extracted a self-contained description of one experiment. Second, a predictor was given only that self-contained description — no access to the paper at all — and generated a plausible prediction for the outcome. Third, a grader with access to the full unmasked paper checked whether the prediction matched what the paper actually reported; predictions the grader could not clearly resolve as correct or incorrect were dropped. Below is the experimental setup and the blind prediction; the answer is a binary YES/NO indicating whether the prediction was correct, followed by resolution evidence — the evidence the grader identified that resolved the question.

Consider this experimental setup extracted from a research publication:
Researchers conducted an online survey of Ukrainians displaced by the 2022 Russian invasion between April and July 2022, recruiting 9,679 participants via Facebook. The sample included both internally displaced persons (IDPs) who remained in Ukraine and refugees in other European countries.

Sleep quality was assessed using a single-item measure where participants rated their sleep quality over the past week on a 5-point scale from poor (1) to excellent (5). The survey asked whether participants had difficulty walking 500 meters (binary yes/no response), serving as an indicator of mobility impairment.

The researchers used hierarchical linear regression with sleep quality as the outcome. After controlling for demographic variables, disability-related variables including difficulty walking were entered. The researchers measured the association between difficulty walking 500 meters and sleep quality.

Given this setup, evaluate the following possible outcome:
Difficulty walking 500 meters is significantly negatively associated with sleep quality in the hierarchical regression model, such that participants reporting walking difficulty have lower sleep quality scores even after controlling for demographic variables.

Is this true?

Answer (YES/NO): YES